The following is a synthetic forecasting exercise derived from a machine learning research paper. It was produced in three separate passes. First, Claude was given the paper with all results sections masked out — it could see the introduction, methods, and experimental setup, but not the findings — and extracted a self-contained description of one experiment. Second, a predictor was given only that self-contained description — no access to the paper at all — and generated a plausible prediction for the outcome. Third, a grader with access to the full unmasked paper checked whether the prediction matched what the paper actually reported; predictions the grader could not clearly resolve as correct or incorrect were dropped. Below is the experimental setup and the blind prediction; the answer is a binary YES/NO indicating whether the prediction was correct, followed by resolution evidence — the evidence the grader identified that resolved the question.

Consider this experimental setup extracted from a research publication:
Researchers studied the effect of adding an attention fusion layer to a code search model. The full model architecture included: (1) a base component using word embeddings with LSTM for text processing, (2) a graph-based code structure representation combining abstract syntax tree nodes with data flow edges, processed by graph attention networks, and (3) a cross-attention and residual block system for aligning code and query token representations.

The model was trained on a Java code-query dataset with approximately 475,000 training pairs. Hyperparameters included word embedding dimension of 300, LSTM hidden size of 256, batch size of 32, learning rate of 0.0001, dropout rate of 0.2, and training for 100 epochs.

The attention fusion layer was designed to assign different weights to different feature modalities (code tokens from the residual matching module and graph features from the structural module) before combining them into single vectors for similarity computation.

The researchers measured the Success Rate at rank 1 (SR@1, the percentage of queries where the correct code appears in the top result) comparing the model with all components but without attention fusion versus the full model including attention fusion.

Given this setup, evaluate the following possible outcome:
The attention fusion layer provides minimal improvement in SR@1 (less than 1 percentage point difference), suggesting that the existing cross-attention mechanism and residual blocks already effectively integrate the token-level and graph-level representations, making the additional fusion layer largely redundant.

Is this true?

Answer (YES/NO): NO